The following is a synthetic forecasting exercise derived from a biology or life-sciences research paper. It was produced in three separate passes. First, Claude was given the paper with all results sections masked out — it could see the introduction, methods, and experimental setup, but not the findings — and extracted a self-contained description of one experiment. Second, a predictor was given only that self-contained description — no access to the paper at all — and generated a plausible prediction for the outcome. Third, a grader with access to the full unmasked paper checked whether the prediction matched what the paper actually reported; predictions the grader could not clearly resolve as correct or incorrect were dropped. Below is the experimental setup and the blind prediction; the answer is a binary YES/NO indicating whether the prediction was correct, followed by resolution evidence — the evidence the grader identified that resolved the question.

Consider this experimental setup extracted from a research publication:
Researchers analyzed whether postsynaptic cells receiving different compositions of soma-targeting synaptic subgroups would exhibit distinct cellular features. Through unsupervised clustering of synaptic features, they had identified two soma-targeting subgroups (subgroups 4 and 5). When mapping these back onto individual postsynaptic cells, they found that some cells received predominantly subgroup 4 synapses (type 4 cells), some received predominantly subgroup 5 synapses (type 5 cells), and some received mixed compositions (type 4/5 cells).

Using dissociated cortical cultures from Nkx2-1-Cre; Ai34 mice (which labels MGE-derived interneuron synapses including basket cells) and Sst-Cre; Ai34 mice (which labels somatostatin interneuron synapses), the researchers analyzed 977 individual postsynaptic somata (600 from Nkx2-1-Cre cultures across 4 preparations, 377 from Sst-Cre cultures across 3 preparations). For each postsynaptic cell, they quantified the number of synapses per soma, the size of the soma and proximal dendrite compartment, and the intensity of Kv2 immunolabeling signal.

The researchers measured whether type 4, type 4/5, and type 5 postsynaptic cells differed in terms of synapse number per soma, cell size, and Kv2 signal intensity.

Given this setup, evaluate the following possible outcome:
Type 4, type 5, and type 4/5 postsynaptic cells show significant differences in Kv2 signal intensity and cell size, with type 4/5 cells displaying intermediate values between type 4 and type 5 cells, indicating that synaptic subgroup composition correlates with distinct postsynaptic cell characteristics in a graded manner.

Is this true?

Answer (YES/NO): NO